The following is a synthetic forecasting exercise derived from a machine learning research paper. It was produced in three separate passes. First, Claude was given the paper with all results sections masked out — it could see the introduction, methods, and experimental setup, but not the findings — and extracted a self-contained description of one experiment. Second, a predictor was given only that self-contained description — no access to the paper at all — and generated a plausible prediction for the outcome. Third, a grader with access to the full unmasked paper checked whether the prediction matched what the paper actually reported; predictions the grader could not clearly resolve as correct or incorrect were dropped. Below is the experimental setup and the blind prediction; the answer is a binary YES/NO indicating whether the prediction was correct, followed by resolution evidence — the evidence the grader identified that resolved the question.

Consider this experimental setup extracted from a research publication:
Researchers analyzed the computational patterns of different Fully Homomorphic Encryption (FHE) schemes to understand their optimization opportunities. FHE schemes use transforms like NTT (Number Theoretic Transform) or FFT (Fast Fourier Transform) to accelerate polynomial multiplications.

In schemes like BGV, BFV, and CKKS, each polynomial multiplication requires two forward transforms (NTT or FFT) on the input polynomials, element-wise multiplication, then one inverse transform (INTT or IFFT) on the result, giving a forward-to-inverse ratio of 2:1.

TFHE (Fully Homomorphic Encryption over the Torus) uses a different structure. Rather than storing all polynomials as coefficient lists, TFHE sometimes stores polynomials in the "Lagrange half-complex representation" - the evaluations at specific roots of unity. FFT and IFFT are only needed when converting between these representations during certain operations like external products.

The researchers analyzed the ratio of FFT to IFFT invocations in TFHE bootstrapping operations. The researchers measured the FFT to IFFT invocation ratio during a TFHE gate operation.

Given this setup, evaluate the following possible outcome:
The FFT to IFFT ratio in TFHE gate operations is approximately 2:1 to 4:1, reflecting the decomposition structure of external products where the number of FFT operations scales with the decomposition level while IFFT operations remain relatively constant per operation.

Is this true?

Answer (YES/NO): NO